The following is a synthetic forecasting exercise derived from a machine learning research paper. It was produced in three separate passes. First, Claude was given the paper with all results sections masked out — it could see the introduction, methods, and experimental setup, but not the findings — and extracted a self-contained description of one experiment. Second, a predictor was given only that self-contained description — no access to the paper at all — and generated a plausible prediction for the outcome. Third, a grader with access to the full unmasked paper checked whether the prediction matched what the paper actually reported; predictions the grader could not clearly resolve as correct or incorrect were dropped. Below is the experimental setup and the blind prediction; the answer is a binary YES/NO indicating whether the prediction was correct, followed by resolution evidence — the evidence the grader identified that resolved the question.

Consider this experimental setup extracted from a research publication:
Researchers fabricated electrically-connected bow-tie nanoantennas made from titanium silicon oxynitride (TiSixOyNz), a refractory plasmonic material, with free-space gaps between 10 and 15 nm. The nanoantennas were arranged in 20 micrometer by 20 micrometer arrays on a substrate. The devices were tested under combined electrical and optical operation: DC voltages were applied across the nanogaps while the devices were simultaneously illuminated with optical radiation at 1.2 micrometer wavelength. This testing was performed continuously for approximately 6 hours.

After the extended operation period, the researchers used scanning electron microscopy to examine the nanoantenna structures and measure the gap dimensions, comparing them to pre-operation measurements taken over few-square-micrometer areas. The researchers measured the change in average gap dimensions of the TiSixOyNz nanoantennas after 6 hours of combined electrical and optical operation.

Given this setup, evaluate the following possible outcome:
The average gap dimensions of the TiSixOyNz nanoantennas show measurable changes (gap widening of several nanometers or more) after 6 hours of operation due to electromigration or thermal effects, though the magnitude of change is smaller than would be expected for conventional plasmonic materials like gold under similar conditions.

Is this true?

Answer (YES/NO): NO